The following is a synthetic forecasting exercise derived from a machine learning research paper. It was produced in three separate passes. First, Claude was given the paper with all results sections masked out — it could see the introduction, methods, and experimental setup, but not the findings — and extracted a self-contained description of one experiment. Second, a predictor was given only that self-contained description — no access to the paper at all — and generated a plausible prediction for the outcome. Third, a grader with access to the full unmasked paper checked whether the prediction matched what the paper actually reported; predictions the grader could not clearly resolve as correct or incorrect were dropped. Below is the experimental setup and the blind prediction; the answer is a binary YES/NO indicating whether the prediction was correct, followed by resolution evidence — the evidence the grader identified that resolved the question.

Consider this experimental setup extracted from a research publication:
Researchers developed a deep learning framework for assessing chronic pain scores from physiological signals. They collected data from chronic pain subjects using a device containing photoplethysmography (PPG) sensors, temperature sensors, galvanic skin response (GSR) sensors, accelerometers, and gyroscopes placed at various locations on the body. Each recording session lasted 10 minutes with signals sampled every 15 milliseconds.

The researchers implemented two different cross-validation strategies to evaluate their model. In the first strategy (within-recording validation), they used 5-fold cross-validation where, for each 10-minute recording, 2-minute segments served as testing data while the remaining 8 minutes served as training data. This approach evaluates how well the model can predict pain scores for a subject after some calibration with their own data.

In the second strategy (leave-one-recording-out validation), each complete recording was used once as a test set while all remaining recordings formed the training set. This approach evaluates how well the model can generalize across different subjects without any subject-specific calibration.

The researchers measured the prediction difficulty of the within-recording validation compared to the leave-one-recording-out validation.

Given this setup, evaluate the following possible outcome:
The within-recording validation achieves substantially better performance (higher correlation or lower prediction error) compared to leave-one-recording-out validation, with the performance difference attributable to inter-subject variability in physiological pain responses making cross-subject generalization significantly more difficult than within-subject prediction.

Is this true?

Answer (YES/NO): YES